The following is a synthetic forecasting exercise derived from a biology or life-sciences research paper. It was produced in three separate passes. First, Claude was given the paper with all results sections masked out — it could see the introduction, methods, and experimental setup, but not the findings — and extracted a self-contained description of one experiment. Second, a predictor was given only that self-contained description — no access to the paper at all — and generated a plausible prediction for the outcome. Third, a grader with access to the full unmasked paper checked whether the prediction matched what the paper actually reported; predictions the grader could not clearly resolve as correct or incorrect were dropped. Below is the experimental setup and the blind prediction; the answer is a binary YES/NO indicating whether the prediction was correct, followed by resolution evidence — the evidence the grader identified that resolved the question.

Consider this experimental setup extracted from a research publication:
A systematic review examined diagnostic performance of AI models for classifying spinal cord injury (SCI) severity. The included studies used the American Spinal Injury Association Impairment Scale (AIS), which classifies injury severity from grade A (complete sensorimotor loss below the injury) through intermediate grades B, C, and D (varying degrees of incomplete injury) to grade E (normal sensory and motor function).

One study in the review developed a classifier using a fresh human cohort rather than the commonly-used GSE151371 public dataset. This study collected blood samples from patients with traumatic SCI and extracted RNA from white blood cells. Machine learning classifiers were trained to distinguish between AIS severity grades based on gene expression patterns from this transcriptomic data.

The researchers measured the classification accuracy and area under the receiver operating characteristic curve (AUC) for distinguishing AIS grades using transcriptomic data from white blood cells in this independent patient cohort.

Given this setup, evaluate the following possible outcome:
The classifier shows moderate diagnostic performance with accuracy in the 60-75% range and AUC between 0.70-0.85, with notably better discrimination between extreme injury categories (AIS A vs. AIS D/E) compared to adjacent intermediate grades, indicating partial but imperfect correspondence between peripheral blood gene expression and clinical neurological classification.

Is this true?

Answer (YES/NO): NO